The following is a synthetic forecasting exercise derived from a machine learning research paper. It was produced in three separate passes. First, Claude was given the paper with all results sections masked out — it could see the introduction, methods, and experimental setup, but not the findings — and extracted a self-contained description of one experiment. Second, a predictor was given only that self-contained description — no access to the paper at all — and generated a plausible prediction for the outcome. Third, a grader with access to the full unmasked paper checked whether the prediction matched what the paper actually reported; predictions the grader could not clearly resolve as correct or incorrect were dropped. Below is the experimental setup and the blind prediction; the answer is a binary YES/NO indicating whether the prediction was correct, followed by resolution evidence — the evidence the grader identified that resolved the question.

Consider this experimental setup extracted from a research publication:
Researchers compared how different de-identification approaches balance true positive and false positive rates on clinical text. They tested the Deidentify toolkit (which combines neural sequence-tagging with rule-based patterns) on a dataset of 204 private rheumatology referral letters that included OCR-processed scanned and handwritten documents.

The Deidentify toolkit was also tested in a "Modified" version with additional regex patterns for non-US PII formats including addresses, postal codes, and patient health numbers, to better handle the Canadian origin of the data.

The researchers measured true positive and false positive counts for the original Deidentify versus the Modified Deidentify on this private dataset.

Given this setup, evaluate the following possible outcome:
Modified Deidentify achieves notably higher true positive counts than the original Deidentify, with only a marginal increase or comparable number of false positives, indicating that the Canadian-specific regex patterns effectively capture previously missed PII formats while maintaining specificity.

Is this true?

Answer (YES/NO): YES